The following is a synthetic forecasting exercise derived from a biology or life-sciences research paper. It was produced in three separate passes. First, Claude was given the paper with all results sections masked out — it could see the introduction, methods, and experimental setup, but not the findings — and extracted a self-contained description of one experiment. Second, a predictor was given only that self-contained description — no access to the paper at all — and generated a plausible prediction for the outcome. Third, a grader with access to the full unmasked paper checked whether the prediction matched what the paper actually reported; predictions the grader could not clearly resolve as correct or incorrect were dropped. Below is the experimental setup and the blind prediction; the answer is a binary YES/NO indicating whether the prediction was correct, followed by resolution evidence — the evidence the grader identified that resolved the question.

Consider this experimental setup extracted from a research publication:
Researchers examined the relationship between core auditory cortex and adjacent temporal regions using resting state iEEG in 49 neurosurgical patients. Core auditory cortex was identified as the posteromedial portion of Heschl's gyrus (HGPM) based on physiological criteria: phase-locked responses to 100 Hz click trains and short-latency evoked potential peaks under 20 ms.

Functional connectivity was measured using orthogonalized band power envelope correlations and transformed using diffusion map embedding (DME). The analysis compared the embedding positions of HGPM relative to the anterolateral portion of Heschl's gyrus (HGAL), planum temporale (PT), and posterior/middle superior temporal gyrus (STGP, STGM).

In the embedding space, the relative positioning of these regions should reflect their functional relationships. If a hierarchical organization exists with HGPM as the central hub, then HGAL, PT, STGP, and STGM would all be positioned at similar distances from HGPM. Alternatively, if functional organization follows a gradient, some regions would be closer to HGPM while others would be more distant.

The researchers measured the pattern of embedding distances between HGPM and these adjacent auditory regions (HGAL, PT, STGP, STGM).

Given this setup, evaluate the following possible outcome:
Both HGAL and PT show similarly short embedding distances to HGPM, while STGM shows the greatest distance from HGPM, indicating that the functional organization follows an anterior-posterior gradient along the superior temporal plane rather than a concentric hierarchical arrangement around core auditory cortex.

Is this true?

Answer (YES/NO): NO